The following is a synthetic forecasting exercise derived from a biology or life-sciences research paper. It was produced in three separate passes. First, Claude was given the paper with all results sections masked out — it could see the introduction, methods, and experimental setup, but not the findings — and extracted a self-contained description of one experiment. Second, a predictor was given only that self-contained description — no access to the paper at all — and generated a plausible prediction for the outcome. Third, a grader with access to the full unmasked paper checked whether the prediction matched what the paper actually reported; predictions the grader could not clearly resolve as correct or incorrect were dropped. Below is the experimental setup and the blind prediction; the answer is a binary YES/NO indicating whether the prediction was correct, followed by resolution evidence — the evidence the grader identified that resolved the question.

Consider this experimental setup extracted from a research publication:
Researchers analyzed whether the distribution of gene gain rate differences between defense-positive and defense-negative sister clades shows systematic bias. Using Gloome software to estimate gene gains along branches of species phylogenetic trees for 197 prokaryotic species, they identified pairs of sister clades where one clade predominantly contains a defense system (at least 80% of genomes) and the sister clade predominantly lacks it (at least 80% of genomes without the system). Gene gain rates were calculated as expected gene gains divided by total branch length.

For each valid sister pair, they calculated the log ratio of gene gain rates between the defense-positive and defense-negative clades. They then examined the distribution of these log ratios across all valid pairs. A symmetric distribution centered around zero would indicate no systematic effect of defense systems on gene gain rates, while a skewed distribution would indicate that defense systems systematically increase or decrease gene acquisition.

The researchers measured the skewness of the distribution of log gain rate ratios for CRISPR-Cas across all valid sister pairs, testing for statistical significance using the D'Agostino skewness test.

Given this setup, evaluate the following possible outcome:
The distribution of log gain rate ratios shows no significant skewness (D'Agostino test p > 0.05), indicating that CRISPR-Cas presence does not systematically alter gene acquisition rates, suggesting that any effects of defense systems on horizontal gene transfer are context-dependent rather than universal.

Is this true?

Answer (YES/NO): NO